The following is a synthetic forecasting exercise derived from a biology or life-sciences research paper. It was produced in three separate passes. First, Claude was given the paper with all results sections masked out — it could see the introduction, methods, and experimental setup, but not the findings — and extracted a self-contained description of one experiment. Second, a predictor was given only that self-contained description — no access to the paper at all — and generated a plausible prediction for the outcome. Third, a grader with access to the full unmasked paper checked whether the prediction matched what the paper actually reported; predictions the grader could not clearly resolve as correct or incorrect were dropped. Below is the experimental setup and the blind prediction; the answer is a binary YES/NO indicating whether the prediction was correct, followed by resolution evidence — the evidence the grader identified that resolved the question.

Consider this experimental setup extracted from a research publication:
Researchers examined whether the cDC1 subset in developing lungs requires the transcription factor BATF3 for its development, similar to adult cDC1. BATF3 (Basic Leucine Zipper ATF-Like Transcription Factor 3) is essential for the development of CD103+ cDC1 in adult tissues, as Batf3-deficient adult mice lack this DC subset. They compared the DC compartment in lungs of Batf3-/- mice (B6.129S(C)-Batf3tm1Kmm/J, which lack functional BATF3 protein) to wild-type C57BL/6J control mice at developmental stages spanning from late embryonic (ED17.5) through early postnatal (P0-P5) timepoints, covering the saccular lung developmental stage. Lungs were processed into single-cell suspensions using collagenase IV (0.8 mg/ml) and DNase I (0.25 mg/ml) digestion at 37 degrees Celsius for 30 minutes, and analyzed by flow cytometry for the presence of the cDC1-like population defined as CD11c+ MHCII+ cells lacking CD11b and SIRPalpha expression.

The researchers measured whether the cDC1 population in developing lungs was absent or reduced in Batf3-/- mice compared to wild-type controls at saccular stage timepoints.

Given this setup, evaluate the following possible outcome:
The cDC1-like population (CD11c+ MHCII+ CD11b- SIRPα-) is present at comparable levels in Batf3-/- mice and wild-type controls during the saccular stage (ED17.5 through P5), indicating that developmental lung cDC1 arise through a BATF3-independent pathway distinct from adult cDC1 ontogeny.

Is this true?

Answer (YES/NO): NO